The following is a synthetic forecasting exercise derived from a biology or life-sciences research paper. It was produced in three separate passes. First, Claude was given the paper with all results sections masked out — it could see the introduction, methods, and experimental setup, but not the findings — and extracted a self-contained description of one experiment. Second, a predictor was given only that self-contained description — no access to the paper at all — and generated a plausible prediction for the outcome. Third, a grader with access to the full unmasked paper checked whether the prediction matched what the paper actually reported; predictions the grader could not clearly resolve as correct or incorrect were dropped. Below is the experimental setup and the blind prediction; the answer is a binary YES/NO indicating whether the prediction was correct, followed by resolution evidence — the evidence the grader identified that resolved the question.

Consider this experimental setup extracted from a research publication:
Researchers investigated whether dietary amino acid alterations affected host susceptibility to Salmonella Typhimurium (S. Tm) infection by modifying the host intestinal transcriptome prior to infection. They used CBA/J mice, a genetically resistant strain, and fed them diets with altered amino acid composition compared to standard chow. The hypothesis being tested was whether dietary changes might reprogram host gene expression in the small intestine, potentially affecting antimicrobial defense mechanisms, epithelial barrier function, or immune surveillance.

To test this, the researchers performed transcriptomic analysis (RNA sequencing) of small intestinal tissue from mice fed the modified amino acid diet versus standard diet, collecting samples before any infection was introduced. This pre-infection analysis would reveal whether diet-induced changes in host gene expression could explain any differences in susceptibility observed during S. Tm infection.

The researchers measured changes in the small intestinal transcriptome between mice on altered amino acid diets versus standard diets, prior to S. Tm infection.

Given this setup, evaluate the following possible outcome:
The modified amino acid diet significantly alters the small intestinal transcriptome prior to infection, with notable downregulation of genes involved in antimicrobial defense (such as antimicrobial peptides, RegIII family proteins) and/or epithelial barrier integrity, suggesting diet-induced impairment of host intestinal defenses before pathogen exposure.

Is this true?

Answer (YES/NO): NO